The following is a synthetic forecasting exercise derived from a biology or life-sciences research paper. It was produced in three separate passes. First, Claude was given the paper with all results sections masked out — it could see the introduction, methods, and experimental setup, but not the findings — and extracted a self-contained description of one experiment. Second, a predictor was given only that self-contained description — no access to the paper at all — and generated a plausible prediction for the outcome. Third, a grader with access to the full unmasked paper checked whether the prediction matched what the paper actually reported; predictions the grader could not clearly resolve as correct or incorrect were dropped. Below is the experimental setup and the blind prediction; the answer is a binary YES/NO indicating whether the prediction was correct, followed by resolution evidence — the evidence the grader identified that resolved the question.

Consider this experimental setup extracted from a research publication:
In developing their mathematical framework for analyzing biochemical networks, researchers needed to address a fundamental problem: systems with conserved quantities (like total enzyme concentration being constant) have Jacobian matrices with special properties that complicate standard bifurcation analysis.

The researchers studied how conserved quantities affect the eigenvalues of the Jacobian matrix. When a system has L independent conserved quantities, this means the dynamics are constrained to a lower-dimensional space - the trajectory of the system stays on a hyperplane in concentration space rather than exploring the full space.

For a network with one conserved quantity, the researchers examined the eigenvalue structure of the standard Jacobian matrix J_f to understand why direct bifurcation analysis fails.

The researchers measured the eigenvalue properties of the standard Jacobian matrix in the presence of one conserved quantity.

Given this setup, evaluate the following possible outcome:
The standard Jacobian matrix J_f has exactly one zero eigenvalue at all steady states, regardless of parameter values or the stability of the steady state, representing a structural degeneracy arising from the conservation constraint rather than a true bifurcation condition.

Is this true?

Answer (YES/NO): YES